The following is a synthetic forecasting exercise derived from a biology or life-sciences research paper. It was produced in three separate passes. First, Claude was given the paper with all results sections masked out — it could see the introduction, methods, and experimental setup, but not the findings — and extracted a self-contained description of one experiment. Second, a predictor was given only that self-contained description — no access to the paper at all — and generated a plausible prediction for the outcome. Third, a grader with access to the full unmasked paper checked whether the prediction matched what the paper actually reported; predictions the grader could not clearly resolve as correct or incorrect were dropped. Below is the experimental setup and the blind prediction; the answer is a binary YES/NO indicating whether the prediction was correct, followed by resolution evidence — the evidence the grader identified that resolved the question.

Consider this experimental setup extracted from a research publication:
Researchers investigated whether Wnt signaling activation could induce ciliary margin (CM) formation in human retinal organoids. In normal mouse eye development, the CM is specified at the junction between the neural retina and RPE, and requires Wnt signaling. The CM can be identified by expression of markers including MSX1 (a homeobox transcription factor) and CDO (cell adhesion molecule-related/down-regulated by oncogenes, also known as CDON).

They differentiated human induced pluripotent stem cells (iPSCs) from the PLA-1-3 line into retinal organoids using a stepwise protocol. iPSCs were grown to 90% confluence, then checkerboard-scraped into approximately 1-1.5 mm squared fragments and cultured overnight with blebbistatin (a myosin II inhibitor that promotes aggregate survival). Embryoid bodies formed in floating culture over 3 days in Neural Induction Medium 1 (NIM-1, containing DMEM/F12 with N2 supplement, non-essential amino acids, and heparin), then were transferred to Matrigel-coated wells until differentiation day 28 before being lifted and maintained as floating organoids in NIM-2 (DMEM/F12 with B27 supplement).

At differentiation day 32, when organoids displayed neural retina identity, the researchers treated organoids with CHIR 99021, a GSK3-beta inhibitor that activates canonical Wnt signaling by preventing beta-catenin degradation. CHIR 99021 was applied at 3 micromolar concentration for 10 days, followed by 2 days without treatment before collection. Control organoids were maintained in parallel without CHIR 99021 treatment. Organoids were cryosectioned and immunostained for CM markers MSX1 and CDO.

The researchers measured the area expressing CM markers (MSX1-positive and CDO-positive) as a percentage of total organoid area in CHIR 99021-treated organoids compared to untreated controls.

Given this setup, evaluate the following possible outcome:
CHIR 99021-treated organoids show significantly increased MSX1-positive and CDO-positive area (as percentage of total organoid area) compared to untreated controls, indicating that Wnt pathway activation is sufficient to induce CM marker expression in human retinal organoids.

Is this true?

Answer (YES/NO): YES